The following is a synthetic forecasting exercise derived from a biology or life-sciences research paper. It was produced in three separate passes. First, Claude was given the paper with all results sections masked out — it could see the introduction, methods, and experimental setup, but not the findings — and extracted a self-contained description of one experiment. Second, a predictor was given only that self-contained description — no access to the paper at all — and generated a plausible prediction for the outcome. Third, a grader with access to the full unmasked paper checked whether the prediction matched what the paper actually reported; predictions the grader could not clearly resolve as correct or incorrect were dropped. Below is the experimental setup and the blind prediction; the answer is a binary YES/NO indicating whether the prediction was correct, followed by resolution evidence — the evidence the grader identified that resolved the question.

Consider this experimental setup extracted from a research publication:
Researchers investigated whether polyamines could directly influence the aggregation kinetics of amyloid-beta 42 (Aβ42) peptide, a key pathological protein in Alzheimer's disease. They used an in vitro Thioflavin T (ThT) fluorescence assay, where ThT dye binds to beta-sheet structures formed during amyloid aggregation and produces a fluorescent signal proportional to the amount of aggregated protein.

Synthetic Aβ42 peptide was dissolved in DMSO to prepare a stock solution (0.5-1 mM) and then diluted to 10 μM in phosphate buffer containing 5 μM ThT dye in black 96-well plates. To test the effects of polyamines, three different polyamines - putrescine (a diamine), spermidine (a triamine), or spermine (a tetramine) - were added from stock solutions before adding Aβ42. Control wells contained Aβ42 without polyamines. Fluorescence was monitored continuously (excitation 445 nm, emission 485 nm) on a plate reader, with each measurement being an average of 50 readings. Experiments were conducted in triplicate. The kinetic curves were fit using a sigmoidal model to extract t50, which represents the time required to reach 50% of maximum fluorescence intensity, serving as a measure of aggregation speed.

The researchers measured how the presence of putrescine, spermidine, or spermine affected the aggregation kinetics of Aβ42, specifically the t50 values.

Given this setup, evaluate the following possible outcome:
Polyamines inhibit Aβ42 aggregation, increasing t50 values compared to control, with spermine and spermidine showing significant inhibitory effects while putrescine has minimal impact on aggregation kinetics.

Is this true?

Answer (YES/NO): NO